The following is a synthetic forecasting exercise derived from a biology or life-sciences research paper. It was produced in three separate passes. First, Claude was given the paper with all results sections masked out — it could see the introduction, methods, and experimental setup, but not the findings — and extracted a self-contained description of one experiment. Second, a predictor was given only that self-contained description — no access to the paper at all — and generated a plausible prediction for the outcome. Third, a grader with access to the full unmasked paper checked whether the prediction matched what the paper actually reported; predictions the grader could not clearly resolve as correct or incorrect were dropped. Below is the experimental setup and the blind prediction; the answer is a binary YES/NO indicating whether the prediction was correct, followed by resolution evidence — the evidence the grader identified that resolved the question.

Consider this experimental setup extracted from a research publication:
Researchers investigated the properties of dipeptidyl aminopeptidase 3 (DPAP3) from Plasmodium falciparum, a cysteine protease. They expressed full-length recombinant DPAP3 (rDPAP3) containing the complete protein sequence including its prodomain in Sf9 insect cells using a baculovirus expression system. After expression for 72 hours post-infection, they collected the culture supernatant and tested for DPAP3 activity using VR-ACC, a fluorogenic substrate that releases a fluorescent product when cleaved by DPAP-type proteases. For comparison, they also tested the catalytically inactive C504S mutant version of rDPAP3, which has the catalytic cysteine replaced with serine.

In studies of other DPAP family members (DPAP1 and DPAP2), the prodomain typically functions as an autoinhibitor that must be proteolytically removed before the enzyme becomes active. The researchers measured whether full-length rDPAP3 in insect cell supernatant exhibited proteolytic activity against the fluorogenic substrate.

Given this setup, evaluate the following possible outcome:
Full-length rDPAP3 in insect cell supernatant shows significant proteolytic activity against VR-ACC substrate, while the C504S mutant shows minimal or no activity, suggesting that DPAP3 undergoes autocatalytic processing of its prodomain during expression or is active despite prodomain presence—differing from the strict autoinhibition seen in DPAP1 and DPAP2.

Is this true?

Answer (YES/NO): YES